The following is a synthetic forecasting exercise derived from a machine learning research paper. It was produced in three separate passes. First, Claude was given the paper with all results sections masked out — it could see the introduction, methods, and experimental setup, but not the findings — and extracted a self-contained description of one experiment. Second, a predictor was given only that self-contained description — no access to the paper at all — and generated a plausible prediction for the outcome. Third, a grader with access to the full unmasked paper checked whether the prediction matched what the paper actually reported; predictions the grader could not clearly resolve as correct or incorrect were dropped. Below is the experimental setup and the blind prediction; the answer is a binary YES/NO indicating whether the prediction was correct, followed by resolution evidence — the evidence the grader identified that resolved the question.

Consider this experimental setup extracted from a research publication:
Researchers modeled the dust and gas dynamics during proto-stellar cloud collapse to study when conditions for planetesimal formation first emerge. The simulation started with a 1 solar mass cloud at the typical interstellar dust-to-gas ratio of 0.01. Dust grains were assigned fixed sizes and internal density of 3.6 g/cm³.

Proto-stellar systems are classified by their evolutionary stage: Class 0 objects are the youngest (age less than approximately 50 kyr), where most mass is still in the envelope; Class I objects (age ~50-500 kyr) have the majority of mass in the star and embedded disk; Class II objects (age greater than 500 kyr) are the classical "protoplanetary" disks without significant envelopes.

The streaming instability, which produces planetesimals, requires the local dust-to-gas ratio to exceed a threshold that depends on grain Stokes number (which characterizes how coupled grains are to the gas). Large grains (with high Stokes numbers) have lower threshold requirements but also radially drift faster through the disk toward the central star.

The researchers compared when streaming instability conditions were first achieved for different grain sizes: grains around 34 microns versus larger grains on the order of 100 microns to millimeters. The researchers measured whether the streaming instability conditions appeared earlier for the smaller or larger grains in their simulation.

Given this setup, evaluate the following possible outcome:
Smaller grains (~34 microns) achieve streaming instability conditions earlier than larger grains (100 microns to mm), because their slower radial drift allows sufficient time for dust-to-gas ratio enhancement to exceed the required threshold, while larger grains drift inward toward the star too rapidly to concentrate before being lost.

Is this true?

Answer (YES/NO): NO